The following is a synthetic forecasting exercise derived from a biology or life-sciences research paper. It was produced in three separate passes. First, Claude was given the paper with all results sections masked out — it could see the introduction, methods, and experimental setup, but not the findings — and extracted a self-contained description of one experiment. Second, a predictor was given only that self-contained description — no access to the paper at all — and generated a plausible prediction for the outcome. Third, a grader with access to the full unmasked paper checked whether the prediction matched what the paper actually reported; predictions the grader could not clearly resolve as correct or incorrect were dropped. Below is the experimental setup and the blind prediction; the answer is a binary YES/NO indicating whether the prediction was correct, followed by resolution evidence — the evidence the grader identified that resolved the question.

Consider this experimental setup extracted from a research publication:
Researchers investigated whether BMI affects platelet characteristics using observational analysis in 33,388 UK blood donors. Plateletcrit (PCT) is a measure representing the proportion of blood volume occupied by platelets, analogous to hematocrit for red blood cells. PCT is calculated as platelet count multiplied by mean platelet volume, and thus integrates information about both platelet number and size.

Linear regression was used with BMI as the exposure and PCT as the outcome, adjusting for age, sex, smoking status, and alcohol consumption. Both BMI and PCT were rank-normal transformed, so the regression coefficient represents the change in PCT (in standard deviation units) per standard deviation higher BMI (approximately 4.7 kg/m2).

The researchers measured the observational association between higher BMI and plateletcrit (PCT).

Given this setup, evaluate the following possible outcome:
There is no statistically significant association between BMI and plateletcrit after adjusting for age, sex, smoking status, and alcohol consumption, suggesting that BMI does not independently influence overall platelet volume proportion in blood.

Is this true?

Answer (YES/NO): NO